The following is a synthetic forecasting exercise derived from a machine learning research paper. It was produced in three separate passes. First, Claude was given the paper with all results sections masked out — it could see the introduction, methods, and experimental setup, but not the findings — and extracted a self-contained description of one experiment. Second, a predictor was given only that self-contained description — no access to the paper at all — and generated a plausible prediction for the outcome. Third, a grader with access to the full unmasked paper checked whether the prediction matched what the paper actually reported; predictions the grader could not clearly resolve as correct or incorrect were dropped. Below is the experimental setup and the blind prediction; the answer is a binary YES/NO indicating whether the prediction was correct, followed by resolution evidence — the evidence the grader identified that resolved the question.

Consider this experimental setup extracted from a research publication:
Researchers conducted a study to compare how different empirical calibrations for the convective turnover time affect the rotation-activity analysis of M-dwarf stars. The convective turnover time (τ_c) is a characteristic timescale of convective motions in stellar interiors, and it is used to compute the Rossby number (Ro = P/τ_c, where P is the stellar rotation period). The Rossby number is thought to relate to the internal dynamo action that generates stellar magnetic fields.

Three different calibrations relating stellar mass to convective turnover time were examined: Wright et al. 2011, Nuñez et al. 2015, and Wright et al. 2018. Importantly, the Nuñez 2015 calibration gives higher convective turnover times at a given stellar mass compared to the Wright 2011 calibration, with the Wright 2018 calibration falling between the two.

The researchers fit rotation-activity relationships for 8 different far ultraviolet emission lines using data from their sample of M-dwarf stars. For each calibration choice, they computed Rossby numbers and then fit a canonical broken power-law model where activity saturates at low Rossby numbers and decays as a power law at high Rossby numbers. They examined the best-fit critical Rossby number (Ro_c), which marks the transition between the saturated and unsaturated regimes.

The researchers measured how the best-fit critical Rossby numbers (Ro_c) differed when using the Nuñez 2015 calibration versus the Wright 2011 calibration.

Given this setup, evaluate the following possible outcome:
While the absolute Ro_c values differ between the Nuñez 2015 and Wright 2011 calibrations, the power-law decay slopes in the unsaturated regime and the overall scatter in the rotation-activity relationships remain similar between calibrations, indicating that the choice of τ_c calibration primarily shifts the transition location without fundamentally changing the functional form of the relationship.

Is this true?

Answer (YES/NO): NO